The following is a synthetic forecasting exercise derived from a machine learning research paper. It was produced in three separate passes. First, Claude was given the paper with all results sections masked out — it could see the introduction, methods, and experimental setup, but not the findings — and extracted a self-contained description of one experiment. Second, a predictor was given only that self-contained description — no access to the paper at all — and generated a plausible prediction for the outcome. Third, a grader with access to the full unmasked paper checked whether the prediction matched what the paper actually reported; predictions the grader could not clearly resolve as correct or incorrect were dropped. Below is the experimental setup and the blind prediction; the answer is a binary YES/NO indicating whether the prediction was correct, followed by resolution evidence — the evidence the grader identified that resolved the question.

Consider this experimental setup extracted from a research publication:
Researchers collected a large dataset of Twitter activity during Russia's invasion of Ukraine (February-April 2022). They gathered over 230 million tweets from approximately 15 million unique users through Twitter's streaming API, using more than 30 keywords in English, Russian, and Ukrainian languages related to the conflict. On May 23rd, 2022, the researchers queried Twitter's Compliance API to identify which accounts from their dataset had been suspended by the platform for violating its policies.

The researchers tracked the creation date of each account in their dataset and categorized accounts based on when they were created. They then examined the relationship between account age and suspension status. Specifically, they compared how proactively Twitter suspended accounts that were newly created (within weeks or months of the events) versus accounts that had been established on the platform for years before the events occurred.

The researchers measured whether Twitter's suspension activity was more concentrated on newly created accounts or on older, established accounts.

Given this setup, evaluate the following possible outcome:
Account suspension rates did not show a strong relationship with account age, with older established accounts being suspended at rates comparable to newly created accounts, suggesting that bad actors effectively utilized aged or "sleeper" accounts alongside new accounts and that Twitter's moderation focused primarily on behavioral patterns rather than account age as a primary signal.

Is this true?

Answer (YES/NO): NO